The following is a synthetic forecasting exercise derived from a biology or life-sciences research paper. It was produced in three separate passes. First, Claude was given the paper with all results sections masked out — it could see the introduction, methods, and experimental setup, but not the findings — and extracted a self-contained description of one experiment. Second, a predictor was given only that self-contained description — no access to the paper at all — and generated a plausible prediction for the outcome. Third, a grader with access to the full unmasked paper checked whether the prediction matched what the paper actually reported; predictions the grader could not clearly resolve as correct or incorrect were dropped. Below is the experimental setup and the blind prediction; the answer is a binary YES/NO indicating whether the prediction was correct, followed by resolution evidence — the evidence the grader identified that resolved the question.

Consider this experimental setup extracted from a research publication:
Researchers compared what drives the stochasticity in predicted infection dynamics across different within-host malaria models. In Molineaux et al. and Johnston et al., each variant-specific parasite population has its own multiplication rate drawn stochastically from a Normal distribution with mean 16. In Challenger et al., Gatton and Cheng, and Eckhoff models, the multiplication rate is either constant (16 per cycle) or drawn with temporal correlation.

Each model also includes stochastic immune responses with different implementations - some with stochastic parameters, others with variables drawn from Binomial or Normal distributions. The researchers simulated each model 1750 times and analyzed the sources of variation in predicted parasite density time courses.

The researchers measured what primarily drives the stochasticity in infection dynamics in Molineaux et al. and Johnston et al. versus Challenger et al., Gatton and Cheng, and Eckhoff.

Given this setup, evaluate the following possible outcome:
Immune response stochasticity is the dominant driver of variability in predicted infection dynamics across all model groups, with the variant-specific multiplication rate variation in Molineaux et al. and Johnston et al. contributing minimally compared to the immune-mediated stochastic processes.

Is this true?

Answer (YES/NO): NO